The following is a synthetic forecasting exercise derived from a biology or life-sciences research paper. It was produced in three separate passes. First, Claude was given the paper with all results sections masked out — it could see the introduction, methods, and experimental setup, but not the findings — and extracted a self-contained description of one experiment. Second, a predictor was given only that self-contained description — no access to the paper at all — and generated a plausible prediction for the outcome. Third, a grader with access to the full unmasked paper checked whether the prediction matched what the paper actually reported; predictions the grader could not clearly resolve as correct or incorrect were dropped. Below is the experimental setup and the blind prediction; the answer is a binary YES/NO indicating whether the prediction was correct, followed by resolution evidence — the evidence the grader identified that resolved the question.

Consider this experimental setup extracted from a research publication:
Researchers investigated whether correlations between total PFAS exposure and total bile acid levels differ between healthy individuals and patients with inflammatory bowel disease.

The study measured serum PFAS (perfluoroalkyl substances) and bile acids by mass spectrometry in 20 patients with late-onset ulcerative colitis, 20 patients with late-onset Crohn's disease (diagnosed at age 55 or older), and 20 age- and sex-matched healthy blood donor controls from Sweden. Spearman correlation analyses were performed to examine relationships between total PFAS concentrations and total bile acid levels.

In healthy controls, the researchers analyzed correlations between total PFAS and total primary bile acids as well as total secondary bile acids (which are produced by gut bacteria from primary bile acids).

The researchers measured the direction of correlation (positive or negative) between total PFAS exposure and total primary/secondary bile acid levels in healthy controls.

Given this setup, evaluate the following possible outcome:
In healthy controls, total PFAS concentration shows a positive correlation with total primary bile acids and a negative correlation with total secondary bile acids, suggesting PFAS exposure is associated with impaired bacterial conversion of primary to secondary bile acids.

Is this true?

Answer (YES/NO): NO